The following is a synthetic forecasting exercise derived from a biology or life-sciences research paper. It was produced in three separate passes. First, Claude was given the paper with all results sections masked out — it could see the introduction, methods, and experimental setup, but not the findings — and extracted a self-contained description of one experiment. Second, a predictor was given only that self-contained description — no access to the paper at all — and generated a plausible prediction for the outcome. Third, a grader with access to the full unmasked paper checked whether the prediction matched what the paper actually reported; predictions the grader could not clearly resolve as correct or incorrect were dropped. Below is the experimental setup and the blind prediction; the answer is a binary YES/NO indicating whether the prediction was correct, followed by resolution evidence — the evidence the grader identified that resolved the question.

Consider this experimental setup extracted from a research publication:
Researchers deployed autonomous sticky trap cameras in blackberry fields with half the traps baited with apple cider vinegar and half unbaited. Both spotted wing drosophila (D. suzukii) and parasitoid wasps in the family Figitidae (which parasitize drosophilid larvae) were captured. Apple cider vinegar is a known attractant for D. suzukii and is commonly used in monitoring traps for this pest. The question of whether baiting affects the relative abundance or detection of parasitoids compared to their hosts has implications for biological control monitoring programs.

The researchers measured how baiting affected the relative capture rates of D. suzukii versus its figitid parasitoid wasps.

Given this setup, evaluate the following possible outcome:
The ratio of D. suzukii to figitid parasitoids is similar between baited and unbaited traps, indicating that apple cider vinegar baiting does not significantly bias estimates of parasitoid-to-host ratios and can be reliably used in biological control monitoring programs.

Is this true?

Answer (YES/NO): NO